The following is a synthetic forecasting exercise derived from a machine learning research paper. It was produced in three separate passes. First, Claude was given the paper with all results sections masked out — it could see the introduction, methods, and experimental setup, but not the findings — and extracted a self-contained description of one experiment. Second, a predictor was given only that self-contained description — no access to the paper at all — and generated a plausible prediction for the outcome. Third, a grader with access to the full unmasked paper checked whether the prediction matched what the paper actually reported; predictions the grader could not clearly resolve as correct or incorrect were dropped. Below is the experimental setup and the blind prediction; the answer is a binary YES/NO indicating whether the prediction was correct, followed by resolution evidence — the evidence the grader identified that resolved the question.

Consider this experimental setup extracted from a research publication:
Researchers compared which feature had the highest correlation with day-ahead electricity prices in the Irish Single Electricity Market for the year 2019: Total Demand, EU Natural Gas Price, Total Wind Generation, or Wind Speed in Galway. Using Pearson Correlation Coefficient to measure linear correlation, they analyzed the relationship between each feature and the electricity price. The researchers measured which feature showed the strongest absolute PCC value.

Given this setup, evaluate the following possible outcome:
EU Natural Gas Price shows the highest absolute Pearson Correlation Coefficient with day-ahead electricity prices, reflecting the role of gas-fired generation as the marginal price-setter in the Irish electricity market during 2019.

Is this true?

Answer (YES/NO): NO